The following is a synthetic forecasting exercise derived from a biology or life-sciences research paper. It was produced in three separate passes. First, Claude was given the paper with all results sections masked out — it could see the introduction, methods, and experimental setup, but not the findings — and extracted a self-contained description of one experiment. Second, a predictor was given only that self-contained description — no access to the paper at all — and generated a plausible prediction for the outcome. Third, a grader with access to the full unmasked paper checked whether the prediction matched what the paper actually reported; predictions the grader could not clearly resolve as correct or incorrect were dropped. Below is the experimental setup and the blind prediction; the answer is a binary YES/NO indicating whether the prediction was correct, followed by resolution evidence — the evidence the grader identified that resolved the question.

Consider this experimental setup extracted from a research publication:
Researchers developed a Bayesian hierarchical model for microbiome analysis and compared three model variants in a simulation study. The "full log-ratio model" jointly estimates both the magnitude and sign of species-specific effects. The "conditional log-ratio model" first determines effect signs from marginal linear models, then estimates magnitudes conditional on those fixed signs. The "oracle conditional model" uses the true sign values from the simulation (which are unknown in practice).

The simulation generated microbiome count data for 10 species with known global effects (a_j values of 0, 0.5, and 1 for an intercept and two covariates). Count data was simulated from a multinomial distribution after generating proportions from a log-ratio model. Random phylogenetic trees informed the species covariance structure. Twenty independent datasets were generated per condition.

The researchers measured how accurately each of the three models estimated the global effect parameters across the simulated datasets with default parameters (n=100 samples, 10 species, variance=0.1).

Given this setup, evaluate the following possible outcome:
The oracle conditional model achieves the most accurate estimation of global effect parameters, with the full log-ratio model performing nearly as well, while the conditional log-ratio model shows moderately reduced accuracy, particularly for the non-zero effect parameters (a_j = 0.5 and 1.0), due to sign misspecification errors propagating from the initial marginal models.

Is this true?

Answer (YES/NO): NO